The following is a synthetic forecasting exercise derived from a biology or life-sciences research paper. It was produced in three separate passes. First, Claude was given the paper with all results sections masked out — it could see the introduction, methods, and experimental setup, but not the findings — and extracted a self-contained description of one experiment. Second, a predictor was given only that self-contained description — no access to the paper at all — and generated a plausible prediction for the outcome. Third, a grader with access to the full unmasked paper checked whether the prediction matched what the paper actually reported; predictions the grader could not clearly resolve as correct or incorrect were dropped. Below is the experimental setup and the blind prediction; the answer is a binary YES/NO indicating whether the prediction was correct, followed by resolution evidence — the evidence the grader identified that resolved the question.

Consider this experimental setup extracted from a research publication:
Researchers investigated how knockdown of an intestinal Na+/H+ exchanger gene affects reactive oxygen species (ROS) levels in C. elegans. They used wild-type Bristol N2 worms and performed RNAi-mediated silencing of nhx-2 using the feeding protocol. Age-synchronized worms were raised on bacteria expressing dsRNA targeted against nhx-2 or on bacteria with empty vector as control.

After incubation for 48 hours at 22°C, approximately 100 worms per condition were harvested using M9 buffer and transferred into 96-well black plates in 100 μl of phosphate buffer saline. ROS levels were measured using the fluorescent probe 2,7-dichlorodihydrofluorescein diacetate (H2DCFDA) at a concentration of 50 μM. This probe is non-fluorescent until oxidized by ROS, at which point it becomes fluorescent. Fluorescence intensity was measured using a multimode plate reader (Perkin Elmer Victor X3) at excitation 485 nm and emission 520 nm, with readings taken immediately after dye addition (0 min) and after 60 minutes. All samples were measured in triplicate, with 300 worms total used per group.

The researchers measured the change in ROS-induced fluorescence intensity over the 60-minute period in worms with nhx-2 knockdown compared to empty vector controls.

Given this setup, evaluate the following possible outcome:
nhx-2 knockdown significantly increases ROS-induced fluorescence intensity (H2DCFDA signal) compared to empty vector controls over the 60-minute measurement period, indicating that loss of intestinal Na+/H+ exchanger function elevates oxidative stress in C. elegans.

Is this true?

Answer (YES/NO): NO